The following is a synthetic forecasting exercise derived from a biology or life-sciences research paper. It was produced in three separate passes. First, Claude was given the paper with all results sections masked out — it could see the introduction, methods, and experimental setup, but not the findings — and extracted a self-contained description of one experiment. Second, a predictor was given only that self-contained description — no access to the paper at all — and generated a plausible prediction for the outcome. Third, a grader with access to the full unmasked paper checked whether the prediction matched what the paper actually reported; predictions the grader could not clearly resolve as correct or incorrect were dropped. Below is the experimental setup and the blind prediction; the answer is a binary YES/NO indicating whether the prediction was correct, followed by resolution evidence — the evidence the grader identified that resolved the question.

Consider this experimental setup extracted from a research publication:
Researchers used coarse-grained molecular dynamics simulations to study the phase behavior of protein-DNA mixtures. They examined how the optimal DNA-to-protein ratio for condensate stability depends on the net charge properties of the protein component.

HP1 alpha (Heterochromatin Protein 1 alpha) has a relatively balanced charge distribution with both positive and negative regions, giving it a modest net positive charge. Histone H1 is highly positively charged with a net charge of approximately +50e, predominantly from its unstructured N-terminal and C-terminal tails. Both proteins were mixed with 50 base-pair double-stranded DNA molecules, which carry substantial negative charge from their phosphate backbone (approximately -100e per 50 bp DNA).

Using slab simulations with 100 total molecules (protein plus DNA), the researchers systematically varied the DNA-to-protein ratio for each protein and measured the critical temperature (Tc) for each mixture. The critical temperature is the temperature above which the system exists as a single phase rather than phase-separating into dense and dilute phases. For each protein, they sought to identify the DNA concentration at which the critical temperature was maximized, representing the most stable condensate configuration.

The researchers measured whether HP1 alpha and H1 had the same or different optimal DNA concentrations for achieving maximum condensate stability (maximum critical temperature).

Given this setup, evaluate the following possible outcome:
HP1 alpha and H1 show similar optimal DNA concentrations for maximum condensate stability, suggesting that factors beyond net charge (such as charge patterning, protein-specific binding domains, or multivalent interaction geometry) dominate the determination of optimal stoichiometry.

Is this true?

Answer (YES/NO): YES